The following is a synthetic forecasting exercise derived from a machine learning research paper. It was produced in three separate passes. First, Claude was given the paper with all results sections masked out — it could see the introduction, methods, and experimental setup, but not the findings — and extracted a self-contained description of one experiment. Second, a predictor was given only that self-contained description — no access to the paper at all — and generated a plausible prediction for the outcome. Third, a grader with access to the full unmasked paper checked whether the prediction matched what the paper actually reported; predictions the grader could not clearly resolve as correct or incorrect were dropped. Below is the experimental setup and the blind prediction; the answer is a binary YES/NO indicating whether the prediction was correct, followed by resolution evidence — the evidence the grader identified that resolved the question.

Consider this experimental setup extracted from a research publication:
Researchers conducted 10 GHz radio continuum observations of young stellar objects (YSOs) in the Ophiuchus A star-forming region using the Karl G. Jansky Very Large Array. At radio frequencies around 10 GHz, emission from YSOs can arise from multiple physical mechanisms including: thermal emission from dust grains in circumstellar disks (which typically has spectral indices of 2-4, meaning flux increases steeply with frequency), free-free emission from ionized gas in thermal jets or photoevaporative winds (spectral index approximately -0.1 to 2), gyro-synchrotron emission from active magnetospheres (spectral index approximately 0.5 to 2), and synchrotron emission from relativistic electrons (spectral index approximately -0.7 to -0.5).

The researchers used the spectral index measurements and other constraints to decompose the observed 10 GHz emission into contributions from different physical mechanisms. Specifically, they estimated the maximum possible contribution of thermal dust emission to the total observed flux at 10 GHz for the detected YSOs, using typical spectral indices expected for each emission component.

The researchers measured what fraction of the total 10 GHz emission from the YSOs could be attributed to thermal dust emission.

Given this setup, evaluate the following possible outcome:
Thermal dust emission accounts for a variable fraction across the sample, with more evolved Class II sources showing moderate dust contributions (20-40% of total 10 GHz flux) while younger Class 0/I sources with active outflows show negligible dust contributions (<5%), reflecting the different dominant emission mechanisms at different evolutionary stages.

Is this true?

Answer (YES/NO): NO